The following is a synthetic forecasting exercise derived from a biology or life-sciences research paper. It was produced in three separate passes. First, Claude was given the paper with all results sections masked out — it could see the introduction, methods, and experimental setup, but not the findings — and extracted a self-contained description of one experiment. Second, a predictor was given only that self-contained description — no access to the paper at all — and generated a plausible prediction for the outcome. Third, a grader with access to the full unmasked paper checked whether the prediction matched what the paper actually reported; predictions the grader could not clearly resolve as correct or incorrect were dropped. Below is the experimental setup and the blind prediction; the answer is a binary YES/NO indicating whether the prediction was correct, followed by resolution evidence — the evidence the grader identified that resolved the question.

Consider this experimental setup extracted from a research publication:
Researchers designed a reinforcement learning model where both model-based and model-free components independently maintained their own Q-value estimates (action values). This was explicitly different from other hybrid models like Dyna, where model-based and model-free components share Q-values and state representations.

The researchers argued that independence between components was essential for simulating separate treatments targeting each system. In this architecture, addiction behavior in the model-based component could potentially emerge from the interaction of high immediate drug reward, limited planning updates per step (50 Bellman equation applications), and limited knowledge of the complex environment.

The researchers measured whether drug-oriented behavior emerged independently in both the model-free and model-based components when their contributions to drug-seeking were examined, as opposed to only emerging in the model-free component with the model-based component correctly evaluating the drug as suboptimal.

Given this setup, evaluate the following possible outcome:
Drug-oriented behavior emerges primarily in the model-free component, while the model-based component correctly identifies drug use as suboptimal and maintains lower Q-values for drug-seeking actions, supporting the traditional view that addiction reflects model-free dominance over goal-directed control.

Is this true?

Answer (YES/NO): NO